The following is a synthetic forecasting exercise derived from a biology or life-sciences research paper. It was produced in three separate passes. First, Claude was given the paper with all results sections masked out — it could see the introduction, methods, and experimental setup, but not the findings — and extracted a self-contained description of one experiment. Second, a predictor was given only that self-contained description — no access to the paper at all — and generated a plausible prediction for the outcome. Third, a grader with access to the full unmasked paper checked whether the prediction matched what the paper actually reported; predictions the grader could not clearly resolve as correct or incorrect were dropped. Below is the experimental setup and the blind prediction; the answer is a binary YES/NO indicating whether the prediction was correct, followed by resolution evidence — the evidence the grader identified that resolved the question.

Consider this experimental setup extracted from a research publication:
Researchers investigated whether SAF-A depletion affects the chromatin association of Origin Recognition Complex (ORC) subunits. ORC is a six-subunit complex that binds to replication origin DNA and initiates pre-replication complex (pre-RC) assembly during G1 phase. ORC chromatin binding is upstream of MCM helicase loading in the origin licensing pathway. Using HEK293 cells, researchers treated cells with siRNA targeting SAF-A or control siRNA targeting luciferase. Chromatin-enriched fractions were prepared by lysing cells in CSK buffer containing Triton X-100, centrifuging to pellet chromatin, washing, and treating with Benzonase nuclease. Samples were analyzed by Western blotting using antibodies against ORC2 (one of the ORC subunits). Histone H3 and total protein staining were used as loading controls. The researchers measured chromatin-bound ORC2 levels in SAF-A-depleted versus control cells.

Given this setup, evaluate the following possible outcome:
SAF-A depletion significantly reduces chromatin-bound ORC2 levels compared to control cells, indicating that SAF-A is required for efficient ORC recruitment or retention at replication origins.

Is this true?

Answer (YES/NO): NO